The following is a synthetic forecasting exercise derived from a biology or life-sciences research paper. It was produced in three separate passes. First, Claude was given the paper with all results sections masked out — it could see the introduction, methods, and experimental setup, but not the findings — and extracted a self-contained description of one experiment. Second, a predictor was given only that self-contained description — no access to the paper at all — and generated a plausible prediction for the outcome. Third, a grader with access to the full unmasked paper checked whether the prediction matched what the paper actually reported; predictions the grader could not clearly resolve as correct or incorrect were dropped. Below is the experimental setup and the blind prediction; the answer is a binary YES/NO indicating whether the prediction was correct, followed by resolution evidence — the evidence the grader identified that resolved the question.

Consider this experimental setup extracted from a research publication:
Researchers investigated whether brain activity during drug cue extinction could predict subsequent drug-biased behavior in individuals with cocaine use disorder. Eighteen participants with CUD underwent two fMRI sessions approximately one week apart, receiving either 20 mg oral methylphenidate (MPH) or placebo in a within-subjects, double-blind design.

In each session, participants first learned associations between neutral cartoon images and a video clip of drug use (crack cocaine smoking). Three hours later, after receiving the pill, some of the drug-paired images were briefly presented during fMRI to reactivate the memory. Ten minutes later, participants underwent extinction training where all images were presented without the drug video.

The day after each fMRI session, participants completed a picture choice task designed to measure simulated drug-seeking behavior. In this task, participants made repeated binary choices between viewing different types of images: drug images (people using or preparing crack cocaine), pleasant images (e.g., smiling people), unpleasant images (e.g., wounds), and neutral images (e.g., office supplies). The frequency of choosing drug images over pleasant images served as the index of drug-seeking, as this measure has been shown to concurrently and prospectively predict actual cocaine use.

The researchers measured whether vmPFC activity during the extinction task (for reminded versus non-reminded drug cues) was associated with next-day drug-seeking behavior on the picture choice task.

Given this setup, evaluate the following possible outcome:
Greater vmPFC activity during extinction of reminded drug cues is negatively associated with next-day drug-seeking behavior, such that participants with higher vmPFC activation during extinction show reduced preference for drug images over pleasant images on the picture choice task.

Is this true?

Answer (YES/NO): NO